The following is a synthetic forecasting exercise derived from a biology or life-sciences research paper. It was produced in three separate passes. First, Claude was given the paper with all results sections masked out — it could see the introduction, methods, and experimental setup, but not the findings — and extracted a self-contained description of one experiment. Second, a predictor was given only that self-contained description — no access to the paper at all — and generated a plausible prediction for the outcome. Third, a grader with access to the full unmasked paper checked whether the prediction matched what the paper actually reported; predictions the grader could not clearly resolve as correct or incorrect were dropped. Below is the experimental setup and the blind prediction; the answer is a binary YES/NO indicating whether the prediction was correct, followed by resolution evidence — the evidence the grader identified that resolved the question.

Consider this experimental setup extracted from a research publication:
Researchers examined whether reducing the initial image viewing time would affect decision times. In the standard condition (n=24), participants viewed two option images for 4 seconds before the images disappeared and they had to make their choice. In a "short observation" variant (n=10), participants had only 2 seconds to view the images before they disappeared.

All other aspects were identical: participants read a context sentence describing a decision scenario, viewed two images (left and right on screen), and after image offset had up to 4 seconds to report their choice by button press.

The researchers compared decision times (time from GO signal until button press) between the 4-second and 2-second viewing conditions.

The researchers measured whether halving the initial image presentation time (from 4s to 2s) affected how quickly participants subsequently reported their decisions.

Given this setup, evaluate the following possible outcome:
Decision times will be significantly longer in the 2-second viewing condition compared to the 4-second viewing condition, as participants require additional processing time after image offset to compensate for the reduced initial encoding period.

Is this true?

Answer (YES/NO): NO